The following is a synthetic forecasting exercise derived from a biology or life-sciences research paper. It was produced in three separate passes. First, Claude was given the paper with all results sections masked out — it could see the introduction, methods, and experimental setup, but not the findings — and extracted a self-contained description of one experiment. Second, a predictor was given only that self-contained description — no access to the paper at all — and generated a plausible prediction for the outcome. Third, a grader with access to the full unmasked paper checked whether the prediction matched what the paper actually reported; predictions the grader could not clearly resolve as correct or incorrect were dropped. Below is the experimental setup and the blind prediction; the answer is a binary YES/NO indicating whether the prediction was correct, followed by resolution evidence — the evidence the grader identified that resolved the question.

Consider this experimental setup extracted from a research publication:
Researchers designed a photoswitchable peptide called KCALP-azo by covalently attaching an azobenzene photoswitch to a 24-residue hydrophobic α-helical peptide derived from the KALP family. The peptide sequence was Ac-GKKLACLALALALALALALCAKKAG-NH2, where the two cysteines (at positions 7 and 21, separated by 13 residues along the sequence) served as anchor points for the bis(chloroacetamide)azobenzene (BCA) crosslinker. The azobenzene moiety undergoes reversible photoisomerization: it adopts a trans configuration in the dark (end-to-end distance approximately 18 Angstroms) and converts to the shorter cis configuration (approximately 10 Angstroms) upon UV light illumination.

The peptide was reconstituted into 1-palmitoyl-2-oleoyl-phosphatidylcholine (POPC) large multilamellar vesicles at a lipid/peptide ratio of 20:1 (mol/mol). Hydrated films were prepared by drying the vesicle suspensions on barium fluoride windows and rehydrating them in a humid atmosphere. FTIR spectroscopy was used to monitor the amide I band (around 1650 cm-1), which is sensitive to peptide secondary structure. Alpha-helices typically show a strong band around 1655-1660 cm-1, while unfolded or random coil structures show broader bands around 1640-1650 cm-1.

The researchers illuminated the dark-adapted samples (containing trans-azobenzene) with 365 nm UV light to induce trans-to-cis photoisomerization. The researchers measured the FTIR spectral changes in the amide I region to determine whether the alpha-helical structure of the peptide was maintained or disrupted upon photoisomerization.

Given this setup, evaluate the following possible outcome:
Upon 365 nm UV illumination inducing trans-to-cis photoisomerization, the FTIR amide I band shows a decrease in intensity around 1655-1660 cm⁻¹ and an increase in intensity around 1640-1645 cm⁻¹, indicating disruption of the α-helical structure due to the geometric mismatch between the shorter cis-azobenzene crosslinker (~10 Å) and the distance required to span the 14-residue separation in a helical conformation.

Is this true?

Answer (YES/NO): NO